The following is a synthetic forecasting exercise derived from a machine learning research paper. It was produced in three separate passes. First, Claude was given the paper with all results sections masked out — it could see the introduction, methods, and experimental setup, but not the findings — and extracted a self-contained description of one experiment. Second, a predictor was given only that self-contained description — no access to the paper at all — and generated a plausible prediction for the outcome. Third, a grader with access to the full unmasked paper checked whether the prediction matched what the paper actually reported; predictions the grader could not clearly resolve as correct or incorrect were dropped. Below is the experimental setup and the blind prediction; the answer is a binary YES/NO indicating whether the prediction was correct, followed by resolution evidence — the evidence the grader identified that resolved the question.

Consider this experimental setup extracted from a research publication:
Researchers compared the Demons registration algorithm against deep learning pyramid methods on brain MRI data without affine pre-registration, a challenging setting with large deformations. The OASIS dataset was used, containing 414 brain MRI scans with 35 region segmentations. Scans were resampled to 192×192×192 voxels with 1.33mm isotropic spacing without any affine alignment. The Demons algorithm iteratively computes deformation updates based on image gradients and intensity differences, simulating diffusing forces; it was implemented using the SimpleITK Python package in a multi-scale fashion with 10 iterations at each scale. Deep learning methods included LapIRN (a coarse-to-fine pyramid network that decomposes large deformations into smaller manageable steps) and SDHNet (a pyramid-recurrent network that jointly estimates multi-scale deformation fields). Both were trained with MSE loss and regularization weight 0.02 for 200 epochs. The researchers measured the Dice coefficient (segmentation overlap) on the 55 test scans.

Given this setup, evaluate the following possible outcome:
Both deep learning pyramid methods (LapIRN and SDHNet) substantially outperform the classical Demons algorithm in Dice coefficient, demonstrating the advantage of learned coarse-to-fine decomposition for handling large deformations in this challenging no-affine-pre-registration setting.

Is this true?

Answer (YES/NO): YES